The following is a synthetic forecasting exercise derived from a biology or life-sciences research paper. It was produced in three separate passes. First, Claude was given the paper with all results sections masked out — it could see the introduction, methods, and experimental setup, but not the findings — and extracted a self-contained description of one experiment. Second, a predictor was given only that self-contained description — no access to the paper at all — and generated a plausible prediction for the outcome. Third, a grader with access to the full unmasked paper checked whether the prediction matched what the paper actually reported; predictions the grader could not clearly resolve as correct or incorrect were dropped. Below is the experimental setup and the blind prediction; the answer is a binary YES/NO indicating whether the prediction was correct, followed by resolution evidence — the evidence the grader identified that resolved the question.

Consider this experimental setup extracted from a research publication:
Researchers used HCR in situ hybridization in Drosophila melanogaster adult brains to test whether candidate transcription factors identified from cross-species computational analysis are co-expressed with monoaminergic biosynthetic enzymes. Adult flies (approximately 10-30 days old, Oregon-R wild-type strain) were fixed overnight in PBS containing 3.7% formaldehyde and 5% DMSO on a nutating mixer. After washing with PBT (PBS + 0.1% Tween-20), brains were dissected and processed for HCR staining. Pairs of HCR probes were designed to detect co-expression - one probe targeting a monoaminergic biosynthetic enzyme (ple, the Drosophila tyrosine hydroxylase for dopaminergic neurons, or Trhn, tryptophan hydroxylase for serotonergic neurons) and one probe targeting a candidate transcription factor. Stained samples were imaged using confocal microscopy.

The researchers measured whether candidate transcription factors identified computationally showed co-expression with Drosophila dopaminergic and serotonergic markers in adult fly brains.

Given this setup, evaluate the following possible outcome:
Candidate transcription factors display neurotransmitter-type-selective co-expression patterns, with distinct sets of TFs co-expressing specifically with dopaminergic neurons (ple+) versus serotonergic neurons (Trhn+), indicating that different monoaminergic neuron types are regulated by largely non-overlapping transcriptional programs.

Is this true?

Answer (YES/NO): NO